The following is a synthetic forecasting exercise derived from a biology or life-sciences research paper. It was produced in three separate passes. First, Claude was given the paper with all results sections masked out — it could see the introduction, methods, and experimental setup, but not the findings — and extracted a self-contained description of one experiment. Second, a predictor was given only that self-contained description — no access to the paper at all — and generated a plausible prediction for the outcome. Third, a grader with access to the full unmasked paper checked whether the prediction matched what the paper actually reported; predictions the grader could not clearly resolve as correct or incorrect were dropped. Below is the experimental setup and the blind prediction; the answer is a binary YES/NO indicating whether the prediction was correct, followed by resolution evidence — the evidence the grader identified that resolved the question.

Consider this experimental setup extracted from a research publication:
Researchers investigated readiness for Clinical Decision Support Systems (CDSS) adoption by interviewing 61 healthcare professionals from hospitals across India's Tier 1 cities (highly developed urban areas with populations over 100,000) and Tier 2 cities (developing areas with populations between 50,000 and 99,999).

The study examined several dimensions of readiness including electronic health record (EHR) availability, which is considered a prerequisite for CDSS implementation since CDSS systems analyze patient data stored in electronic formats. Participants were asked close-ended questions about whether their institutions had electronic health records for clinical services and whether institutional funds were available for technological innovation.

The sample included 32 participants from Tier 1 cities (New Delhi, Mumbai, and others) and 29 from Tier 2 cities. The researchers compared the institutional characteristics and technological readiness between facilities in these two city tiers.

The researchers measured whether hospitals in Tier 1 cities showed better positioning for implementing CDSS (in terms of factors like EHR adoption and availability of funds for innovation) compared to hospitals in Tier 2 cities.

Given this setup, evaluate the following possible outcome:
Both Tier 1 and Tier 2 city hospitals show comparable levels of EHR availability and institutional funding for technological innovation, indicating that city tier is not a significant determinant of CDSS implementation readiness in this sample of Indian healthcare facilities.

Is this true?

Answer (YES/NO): NO